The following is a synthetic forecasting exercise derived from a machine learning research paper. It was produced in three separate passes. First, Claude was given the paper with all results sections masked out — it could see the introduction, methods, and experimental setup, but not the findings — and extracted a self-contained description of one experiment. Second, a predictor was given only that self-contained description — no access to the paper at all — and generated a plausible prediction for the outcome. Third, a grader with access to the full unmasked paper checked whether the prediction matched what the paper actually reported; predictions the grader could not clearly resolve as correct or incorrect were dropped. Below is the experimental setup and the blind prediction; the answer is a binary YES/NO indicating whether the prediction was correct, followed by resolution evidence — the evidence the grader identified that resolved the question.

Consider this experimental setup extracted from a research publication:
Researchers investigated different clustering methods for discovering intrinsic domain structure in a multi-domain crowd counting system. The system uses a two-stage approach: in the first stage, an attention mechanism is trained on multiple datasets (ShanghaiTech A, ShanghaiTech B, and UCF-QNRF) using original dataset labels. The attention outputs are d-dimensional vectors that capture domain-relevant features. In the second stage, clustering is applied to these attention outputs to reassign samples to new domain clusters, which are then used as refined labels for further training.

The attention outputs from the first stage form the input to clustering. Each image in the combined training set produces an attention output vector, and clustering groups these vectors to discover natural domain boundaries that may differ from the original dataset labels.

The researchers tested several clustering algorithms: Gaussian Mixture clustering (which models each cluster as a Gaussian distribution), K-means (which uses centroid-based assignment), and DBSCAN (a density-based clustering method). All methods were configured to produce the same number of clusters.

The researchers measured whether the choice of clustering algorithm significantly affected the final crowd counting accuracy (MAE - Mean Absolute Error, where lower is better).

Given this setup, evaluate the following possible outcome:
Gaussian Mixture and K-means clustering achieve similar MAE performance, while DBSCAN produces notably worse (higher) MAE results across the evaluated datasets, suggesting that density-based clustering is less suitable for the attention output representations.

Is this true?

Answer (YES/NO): NO